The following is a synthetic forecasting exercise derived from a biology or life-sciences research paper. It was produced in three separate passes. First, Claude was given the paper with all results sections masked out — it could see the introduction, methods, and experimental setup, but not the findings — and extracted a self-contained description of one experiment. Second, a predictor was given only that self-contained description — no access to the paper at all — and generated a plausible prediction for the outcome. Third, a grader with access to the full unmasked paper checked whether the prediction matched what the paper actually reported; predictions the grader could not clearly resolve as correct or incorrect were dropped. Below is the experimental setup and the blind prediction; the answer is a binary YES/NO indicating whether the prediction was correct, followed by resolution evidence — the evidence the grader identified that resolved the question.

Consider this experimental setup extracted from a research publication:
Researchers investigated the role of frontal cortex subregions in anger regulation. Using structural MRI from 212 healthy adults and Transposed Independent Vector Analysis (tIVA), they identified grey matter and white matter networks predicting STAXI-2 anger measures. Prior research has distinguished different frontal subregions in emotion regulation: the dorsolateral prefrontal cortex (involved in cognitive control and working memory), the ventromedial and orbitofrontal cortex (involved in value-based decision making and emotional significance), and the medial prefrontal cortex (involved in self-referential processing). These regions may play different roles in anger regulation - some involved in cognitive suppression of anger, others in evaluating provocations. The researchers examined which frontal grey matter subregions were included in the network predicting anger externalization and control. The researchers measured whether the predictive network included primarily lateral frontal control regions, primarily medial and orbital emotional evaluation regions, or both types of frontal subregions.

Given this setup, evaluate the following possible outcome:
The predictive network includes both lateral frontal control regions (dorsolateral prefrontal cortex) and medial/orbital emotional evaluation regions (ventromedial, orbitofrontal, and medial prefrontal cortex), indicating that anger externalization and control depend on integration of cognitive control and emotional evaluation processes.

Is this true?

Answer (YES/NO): NO